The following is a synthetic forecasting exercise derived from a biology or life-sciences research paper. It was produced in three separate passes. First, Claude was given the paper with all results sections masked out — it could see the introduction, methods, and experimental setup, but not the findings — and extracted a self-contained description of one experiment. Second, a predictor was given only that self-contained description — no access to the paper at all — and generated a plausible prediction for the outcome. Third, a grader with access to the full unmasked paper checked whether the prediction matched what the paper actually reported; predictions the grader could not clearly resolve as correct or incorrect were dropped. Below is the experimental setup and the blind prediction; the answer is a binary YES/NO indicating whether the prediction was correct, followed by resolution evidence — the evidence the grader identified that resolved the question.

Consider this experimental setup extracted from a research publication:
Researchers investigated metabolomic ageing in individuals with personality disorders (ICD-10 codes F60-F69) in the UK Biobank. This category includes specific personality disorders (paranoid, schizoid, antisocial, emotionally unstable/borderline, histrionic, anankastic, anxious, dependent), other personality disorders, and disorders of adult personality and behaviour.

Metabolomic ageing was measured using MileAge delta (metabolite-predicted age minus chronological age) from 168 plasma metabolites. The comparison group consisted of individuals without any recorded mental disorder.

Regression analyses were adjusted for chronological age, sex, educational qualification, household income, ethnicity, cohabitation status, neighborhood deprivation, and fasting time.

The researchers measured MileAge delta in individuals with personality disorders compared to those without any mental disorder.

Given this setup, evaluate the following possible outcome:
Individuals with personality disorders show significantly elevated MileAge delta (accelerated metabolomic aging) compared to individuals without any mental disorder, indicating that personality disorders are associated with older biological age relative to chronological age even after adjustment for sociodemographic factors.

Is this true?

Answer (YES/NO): NO